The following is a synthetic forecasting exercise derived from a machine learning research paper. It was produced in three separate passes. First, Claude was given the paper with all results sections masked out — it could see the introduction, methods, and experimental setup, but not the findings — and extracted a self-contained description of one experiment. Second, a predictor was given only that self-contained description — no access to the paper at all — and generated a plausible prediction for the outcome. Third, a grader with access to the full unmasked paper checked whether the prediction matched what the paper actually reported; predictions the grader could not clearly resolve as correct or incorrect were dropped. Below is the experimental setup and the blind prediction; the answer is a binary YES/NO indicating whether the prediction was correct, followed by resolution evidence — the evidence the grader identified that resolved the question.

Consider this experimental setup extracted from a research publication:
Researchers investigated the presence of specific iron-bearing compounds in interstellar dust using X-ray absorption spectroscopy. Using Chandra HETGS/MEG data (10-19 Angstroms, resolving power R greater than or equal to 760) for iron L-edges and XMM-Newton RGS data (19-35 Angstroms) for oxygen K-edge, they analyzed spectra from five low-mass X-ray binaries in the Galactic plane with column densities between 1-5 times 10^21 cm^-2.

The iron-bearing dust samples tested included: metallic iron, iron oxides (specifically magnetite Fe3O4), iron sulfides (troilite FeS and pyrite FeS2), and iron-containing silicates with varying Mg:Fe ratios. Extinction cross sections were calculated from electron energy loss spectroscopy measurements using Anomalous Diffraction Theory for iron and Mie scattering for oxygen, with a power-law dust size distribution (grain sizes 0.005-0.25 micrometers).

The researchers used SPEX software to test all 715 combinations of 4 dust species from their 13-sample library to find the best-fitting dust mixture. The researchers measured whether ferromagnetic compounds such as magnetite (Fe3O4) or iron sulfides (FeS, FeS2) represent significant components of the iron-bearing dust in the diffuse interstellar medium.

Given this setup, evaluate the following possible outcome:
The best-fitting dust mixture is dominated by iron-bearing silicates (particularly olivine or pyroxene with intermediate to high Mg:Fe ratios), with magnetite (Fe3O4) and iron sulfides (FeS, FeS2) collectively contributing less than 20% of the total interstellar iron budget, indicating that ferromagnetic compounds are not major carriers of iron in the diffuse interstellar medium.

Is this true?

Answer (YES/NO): YES